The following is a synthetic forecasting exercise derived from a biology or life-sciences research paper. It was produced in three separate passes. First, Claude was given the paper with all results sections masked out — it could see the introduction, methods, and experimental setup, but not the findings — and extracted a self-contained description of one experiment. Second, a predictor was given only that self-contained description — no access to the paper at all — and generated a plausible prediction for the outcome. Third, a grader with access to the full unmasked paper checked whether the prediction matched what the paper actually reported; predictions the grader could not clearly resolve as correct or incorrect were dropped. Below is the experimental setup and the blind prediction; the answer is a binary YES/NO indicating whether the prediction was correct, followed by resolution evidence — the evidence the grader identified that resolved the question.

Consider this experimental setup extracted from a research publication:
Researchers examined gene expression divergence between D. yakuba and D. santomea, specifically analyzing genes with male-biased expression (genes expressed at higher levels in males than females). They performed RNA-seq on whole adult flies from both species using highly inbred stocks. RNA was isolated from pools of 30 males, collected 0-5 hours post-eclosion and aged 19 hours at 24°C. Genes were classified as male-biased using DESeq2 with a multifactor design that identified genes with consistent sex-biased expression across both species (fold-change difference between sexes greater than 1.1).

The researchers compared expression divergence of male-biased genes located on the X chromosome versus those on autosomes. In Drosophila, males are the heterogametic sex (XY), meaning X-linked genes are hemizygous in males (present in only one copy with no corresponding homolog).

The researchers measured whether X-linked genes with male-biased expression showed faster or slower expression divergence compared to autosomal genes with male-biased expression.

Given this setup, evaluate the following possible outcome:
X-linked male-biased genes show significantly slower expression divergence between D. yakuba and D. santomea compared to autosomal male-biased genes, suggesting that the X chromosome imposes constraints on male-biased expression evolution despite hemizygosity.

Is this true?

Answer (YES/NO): NO